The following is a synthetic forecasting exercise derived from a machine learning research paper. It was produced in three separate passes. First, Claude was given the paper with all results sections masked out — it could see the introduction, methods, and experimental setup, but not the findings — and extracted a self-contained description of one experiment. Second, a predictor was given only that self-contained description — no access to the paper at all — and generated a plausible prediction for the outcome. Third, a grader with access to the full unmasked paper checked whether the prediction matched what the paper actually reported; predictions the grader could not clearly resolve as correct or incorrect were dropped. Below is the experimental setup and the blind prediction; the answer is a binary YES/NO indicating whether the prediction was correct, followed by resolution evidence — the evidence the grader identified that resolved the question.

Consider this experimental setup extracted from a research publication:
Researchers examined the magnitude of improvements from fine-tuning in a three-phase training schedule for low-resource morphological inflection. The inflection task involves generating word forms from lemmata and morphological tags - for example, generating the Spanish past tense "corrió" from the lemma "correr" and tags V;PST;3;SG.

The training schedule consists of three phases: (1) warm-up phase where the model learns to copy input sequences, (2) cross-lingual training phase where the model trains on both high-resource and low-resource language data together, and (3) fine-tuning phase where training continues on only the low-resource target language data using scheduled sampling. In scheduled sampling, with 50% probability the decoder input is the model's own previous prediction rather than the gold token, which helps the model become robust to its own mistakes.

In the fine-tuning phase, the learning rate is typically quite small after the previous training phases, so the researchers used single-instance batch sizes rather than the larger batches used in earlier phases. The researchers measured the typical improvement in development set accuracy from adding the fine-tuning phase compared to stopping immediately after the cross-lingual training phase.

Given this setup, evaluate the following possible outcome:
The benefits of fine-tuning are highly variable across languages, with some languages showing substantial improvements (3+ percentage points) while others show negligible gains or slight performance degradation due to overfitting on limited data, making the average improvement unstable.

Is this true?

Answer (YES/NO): NO